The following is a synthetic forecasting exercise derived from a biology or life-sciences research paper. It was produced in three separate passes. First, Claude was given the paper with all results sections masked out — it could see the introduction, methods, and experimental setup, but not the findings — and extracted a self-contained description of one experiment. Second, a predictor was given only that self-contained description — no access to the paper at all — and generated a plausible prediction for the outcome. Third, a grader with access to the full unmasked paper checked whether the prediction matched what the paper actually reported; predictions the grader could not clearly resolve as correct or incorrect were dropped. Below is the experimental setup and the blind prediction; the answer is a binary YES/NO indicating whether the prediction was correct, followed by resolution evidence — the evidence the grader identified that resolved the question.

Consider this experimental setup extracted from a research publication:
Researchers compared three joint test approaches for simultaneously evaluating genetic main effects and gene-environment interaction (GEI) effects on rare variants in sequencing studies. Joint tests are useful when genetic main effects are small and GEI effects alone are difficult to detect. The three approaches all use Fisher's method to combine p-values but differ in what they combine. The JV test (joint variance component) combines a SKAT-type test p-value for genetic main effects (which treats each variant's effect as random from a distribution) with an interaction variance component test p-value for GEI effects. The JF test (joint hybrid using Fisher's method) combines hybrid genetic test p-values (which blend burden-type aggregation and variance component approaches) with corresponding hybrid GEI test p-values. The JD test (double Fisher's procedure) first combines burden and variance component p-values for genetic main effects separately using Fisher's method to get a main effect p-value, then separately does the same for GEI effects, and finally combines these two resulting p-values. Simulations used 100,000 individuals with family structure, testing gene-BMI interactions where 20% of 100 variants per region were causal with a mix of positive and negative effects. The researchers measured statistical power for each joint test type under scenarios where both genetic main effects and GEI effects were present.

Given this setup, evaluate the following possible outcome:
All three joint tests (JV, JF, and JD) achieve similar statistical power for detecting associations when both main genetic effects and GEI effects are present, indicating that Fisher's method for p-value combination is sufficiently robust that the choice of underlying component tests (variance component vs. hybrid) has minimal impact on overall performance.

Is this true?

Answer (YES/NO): NO